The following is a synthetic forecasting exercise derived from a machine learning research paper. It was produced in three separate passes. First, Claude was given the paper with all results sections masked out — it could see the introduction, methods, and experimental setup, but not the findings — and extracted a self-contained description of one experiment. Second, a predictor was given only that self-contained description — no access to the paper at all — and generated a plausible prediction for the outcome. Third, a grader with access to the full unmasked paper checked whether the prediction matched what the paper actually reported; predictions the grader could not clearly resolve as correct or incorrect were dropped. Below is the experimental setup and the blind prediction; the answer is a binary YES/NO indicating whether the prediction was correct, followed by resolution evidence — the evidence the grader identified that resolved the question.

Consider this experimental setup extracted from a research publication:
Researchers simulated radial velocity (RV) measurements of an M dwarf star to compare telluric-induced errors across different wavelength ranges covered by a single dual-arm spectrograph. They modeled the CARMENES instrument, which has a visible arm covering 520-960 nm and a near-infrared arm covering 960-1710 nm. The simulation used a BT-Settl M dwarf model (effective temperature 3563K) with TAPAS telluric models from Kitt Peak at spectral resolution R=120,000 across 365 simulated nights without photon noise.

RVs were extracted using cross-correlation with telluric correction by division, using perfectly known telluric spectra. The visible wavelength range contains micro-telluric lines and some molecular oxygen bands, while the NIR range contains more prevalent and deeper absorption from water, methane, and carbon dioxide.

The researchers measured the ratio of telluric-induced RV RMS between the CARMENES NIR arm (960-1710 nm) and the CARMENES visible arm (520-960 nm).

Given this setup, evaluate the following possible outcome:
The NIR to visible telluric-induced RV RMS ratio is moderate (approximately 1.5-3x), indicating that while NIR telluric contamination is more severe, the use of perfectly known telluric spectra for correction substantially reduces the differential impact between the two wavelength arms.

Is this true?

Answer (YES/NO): NO